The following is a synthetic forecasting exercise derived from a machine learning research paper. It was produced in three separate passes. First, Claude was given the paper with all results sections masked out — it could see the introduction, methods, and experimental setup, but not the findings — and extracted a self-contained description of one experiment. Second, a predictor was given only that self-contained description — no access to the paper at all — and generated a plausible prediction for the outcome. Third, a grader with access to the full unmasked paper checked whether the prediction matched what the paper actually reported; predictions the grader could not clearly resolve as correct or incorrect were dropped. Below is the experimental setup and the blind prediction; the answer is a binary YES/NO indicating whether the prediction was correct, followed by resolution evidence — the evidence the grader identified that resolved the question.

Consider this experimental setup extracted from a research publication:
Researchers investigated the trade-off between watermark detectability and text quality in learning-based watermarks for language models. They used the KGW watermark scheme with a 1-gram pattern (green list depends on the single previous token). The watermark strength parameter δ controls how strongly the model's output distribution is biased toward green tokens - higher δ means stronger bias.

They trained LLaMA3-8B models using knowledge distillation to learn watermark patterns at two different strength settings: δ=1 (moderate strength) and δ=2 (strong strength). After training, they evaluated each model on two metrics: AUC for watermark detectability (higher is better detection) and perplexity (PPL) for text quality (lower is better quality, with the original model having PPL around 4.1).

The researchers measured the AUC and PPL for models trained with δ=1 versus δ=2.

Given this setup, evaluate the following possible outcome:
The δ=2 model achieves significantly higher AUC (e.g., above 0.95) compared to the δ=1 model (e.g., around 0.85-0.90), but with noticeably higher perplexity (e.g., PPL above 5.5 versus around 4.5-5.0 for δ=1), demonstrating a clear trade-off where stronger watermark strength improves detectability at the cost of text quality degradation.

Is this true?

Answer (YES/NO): NO